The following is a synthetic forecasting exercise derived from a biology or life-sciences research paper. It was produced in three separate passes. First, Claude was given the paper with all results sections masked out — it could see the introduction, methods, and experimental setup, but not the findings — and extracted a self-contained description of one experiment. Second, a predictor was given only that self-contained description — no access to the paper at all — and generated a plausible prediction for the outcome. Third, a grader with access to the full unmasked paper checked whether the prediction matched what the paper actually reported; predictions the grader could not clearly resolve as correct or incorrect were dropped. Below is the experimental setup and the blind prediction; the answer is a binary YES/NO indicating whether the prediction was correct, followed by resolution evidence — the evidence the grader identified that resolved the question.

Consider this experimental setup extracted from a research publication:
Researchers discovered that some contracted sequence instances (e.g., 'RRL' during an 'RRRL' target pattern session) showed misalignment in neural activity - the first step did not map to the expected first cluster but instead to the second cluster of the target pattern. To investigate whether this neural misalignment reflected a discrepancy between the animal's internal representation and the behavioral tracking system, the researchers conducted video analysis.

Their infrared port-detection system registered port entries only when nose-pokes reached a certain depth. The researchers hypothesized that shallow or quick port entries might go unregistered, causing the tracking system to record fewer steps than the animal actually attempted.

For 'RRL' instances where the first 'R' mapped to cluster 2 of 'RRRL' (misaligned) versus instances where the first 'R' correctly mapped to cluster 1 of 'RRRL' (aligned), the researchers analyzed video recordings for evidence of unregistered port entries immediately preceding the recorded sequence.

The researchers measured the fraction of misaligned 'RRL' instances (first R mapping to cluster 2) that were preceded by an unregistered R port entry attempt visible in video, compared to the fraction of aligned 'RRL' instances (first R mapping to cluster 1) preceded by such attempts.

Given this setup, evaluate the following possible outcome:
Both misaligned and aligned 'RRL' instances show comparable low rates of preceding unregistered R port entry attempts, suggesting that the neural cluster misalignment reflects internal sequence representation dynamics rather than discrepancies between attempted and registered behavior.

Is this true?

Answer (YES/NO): NO